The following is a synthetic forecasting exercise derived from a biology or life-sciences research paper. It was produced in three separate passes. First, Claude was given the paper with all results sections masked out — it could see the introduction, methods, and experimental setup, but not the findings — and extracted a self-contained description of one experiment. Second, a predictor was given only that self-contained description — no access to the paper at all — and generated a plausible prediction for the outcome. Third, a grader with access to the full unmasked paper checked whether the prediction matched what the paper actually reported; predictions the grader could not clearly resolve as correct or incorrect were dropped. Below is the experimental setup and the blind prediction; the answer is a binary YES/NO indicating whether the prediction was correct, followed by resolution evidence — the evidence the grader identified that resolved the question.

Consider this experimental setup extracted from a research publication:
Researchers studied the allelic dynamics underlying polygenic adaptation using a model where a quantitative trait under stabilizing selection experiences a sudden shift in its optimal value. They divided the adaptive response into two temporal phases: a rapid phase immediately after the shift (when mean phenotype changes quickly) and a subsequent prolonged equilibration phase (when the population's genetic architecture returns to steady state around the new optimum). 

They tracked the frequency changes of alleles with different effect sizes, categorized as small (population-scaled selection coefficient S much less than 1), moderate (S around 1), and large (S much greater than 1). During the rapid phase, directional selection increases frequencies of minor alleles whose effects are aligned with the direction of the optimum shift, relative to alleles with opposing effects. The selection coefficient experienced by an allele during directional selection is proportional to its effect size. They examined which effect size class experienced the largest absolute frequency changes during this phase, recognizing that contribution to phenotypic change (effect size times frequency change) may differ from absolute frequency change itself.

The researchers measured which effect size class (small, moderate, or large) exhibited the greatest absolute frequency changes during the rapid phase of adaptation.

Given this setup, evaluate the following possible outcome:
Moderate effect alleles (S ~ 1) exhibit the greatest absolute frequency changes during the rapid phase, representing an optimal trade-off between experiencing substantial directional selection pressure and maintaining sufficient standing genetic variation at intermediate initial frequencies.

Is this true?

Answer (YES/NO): NO